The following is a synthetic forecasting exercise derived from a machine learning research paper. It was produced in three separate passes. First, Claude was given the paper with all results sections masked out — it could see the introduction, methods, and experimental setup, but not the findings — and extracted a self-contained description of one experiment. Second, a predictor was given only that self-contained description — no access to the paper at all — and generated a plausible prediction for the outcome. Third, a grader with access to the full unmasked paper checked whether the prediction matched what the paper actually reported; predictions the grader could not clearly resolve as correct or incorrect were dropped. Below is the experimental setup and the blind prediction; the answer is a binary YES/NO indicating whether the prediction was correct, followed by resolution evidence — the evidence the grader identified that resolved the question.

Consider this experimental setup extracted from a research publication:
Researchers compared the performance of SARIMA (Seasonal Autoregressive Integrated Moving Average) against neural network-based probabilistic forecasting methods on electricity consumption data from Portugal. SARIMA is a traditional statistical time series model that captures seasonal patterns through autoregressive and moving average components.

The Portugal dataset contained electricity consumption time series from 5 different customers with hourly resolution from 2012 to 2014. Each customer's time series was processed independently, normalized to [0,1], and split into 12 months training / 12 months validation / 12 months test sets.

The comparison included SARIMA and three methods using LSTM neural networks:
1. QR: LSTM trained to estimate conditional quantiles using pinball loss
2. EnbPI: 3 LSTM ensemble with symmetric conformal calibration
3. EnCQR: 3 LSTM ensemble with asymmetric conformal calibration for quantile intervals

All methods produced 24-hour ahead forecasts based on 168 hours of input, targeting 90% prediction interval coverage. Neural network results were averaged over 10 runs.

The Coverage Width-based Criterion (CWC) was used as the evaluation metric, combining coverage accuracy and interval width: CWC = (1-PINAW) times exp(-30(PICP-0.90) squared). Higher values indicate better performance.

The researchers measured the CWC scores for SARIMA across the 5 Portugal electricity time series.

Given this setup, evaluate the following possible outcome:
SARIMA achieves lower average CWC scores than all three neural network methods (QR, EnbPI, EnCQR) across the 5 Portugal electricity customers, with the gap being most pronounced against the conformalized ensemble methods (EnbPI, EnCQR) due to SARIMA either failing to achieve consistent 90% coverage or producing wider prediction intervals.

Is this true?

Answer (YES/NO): NO